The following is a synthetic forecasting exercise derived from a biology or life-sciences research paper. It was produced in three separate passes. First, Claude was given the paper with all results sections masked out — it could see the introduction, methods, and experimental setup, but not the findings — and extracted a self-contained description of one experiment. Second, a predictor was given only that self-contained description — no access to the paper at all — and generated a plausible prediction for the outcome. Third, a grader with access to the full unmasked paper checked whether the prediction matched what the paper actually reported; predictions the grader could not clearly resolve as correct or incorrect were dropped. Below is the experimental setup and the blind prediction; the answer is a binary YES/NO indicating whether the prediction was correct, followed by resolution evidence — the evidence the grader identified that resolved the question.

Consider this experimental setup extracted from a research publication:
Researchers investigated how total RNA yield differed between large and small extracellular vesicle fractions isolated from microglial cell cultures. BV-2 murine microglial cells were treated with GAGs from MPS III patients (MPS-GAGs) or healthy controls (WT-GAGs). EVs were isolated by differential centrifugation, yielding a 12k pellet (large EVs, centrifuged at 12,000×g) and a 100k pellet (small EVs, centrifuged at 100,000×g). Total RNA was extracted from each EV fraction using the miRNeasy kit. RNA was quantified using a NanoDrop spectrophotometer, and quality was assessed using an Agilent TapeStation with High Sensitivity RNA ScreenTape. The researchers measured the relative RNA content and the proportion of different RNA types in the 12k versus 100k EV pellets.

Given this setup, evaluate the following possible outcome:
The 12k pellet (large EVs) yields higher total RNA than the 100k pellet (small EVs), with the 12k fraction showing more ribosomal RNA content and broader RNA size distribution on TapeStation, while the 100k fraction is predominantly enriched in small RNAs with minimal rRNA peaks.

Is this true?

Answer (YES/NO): NO